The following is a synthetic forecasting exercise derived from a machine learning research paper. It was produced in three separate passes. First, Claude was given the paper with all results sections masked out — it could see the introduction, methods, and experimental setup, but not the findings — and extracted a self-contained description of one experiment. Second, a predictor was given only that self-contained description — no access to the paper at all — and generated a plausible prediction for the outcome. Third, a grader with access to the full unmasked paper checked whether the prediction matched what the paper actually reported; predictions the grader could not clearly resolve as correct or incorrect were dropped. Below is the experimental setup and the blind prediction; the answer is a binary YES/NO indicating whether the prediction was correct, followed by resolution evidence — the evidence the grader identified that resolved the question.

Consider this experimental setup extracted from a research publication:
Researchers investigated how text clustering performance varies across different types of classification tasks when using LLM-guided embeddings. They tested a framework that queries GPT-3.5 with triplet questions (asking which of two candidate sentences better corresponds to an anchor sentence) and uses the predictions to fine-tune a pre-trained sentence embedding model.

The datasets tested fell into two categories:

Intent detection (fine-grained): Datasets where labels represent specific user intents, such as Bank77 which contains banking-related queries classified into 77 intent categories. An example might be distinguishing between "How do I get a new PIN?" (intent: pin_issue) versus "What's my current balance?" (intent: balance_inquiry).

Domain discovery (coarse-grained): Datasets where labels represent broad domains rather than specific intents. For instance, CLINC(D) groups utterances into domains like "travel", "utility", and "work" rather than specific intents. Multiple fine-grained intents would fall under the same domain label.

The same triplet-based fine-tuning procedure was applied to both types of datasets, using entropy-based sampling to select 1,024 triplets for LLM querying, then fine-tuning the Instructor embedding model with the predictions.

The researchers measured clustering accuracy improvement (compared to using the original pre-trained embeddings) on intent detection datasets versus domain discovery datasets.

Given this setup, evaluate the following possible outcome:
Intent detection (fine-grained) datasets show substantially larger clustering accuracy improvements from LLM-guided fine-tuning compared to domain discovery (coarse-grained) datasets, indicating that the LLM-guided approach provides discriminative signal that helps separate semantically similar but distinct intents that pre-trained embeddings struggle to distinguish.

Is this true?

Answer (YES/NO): YES